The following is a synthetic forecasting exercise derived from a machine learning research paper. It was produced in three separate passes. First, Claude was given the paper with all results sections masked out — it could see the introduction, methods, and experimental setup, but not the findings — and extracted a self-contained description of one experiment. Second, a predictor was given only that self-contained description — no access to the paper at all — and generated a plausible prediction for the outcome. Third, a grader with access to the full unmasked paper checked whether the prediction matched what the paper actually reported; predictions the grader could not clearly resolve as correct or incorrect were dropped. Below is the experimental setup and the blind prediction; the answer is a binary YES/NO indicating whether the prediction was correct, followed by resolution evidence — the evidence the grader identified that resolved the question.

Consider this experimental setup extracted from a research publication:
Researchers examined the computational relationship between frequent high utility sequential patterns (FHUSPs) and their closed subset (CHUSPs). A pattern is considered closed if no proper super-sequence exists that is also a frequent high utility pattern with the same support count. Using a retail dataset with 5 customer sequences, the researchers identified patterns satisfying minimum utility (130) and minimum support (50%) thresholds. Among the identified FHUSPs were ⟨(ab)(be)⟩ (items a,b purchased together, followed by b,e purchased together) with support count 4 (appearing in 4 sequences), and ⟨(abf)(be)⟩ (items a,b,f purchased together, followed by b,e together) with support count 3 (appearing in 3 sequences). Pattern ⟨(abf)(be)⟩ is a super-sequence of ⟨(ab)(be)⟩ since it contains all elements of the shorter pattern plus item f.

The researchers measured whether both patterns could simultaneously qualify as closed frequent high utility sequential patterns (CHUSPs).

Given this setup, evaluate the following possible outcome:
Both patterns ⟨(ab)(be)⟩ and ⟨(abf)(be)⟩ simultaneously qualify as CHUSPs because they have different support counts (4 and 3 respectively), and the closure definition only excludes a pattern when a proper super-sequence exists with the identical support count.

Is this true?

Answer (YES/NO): YES